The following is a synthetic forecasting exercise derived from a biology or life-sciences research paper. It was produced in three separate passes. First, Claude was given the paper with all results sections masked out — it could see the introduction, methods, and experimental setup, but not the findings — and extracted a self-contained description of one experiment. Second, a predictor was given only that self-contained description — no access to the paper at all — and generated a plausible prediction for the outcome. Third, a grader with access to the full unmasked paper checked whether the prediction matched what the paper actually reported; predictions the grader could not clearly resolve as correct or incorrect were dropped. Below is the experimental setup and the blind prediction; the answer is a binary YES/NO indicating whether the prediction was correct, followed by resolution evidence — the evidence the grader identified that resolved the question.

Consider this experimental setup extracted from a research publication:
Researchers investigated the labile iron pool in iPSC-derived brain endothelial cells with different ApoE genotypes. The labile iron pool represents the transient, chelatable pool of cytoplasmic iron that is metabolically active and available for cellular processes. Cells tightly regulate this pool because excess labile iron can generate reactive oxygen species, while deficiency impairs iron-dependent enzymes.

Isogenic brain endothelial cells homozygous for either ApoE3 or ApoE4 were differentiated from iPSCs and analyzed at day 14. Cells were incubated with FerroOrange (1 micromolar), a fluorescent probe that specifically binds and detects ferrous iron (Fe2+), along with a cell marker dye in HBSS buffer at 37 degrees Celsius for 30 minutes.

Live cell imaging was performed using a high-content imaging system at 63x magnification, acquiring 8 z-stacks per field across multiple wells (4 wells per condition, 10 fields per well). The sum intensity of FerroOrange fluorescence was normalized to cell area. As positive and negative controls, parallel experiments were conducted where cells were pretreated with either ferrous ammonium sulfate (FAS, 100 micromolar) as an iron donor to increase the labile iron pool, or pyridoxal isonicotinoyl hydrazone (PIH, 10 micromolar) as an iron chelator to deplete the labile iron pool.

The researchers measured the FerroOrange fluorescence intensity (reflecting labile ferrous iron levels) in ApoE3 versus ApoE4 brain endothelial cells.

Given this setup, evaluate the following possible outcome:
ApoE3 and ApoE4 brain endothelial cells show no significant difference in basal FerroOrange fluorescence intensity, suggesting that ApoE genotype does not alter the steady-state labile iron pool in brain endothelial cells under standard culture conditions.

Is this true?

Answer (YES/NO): NO